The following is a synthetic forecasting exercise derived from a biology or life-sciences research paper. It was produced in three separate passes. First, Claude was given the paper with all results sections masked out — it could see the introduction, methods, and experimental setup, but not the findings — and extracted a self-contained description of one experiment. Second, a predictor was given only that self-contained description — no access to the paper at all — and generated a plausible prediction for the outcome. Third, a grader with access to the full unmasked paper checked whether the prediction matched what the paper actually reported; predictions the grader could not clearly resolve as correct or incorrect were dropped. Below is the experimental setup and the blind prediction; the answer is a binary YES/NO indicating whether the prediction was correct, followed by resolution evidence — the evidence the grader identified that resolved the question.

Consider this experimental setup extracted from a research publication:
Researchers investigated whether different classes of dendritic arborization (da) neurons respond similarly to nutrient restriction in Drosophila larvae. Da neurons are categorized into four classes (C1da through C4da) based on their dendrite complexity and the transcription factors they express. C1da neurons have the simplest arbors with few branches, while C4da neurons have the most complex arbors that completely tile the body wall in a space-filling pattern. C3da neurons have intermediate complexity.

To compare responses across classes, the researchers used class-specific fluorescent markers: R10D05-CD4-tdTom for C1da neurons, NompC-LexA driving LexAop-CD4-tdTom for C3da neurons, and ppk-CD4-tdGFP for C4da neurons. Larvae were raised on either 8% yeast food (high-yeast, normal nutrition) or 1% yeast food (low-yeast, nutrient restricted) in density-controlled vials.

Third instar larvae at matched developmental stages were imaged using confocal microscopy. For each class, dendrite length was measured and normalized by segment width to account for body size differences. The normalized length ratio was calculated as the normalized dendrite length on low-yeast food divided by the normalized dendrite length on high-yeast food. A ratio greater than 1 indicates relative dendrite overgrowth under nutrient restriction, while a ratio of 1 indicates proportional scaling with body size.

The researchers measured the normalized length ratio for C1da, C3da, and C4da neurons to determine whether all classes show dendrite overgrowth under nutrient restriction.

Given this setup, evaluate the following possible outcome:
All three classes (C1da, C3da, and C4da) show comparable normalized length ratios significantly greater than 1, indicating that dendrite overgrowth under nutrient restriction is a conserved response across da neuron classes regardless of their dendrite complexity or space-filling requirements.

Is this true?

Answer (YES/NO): NO